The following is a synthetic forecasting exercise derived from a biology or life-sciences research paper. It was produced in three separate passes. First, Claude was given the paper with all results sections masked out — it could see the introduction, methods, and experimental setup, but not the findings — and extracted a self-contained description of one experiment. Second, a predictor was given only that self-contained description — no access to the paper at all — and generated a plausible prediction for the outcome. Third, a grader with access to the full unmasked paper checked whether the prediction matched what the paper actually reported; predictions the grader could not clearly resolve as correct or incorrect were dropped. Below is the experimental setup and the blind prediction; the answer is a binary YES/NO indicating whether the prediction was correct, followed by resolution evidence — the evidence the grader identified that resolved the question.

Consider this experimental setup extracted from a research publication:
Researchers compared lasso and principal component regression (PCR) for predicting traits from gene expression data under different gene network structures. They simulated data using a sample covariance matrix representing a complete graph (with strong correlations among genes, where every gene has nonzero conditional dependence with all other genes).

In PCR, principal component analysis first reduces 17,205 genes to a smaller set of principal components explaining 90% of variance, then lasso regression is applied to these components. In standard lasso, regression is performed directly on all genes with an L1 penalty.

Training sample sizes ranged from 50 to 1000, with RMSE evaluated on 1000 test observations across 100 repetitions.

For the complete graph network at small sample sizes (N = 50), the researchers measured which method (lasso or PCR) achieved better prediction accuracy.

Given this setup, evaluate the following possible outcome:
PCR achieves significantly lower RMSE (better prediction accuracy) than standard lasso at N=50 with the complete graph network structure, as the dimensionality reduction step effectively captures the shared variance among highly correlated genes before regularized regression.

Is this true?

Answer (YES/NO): NO